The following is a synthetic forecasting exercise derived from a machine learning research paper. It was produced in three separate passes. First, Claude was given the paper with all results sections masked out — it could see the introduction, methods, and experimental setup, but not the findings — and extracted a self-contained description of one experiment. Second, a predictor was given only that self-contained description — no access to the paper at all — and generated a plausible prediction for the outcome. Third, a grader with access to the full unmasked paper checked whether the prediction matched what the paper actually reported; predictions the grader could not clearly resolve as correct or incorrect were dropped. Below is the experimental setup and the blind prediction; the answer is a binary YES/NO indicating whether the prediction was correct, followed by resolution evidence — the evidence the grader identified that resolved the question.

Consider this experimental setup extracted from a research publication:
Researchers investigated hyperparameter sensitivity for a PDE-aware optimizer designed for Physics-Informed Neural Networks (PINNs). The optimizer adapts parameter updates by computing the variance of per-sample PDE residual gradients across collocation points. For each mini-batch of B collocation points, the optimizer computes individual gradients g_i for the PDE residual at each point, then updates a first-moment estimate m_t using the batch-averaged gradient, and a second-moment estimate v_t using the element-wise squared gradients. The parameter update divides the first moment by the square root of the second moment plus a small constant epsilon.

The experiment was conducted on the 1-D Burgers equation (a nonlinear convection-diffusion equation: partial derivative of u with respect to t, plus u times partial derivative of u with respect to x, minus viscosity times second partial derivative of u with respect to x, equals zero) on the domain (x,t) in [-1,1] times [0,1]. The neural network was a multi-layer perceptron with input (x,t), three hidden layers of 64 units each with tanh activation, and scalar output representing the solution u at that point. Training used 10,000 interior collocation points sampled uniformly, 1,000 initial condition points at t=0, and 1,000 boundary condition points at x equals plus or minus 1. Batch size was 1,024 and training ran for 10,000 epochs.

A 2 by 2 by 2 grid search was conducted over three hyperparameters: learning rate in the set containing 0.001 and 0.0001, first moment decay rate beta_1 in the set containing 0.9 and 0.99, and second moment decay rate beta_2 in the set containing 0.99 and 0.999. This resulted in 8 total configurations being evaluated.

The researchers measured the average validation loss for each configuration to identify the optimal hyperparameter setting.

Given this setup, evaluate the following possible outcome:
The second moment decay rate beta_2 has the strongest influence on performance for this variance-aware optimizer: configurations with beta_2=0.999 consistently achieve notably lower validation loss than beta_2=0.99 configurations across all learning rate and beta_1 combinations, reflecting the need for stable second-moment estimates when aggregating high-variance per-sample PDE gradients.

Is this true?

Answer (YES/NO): NO